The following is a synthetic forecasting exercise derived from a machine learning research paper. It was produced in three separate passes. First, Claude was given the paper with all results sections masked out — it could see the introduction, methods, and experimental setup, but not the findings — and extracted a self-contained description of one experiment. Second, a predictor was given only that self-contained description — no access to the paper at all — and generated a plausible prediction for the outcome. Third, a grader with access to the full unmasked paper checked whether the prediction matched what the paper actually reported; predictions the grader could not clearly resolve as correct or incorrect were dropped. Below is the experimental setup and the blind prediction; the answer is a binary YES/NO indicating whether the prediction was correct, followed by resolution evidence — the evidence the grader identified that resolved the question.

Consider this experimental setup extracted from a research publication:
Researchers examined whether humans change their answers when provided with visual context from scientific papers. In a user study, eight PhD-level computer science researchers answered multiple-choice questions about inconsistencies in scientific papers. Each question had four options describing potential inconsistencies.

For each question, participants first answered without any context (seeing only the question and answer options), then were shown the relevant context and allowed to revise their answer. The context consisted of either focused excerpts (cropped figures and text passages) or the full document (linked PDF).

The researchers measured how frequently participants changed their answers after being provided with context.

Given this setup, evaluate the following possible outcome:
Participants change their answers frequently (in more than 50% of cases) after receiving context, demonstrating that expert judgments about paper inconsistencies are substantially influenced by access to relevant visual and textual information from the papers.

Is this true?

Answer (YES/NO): YES